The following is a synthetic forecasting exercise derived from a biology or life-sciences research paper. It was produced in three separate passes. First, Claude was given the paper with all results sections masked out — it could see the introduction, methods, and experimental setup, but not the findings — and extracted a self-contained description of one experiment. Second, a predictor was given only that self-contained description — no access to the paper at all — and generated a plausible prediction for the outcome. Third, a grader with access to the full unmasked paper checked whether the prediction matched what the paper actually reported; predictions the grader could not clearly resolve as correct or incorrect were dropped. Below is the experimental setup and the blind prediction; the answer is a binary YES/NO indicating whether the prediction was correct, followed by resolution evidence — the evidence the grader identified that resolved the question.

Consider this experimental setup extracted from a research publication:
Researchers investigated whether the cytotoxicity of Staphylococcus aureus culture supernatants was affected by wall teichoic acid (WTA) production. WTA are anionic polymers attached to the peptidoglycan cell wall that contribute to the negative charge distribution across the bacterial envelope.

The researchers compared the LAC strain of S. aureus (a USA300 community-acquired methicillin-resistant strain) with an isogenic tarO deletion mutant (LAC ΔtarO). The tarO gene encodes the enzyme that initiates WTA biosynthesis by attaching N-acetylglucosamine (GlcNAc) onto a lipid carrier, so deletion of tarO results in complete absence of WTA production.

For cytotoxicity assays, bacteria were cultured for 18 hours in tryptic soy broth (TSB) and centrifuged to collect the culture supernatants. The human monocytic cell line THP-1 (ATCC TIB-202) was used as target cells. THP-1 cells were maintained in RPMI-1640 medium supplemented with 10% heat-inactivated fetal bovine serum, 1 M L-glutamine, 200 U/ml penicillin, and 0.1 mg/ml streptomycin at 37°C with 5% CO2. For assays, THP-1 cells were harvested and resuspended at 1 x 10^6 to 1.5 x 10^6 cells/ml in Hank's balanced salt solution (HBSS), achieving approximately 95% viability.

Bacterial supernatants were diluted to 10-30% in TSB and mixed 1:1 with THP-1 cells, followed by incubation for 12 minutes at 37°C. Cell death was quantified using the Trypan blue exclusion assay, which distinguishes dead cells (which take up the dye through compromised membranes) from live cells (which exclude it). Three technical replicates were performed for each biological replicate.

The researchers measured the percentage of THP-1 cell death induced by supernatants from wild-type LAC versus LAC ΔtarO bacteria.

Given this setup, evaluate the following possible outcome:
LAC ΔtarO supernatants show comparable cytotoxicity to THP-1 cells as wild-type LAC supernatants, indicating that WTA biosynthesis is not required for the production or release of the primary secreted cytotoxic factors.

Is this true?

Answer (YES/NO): NO